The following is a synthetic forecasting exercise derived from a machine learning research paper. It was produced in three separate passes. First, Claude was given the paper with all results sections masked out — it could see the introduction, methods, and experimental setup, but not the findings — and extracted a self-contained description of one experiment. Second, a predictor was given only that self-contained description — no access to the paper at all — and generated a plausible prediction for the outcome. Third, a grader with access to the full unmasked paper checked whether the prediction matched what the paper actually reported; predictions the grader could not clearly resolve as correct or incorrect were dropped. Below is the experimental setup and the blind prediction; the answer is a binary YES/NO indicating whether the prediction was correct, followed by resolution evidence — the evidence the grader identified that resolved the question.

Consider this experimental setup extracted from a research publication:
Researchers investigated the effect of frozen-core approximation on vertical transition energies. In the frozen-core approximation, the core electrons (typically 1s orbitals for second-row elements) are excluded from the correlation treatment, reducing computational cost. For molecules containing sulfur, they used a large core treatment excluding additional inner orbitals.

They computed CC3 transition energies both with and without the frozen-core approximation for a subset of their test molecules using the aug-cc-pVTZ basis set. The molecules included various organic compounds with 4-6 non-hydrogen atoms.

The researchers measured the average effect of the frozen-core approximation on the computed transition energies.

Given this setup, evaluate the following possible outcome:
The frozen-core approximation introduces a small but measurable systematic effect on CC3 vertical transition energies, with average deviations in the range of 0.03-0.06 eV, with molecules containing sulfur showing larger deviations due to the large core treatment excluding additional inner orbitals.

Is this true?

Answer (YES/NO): NO